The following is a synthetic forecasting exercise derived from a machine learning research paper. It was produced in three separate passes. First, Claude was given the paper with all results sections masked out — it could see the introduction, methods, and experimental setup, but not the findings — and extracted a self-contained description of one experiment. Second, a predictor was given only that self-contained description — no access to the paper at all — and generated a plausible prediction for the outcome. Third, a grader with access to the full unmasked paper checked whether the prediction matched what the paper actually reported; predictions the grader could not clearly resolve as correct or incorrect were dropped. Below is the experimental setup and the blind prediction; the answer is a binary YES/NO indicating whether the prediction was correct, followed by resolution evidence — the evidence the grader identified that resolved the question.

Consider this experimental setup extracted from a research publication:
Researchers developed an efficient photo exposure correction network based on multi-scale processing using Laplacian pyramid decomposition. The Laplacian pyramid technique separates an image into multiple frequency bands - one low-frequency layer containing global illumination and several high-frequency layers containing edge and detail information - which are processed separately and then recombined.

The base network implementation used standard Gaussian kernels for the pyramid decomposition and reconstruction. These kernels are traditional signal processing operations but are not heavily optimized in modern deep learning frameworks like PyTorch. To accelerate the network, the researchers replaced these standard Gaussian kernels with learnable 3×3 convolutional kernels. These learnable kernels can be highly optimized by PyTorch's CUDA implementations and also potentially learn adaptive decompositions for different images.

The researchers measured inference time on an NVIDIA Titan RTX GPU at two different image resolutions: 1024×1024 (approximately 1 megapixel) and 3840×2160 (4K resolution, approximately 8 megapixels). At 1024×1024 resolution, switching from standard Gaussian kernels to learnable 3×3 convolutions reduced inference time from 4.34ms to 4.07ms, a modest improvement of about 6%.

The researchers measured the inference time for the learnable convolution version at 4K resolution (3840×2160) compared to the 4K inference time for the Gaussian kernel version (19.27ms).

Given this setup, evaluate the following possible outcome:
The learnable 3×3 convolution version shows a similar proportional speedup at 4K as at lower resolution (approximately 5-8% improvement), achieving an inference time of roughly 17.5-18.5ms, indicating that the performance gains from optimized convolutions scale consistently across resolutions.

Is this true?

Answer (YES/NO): NO